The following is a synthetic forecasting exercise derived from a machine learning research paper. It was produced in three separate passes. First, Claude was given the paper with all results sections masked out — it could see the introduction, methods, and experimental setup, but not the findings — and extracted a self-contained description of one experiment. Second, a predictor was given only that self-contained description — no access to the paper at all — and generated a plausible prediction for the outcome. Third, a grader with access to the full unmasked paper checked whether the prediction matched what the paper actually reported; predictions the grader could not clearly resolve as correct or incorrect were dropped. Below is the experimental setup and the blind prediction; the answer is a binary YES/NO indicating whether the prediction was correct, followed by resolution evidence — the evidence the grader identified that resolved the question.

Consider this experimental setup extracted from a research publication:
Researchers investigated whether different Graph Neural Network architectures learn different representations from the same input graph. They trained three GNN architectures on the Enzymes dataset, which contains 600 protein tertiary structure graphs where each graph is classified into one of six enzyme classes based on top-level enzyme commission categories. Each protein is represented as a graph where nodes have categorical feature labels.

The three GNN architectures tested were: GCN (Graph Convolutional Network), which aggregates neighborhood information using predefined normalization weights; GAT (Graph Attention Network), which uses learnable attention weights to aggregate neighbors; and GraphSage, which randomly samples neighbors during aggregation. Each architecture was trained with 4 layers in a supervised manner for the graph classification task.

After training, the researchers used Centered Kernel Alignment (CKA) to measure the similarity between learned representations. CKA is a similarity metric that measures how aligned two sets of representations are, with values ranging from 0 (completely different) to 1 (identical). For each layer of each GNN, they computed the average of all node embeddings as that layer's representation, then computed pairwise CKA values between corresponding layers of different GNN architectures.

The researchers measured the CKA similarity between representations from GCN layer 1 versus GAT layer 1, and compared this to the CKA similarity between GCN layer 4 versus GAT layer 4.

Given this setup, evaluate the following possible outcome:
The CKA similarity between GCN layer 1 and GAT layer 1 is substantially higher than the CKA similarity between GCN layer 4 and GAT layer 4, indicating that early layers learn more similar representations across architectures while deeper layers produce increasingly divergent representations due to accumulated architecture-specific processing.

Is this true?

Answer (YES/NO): YES